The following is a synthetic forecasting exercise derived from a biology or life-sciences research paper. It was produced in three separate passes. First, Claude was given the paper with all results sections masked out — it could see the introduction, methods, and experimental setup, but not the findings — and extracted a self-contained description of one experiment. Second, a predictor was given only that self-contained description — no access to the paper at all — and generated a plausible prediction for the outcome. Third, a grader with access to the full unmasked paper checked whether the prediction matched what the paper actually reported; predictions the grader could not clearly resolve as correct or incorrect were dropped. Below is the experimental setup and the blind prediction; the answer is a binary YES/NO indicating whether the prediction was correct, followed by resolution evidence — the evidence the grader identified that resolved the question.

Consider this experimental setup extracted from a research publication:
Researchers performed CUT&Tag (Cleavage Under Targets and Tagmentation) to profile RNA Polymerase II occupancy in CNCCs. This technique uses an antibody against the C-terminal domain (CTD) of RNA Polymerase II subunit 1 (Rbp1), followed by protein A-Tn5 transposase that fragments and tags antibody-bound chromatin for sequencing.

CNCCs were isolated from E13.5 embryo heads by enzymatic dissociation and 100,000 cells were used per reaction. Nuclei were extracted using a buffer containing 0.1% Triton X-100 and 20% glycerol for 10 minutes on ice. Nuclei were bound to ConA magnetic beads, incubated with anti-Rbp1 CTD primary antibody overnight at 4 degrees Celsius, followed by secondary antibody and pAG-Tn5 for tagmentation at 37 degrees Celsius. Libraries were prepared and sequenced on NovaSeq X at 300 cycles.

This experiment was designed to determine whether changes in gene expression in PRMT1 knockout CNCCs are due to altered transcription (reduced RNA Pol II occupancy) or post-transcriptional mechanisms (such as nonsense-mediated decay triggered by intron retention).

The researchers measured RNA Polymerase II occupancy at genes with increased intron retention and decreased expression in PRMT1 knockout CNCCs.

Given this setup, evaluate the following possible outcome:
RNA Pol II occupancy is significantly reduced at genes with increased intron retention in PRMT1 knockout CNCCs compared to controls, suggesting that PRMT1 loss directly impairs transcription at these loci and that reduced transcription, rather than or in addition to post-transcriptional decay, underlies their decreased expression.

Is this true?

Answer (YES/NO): NO